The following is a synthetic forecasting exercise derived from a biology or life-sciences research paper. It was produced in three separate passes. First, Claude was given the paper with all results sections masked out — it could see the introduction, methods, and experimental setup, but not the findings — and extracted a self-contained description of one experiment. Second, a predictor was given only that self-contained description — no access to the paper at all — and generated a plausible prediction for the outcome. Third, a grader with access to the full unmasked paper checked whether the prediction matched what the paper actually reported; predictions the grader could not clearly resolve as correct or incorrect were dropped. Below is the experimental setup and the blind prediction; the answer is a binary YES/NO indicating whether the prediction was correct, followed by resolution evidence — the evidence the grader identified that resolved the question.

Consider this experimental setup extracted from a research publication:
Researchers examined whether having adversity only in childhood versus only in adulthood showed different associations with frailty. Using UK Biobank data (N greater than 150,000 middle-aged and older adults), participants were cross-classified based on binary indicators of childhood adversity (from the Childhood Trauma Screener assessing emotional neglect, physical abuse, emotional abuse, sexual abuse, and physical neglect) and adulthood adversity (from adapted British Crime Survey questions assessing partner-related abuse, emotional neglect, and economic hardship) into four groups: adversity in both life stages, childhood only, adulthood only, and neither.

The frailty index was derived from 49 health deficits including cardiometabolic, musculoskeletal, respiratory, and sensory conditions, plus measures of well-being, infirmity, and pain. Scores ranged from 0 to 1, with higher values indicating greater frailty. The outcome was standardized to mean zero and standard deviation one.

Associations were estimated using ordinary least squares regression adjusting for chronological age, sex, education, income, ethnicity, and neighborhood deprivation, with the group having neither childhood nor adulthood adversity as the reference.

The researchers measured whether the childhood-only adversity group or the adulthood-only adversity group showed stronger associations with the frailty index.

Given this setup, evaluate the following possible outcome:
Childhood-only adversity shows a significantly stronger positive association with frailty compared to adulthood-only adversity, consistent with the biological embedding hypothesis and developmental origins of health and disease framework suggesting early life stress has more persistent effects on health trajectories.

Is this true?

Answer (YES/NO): YES